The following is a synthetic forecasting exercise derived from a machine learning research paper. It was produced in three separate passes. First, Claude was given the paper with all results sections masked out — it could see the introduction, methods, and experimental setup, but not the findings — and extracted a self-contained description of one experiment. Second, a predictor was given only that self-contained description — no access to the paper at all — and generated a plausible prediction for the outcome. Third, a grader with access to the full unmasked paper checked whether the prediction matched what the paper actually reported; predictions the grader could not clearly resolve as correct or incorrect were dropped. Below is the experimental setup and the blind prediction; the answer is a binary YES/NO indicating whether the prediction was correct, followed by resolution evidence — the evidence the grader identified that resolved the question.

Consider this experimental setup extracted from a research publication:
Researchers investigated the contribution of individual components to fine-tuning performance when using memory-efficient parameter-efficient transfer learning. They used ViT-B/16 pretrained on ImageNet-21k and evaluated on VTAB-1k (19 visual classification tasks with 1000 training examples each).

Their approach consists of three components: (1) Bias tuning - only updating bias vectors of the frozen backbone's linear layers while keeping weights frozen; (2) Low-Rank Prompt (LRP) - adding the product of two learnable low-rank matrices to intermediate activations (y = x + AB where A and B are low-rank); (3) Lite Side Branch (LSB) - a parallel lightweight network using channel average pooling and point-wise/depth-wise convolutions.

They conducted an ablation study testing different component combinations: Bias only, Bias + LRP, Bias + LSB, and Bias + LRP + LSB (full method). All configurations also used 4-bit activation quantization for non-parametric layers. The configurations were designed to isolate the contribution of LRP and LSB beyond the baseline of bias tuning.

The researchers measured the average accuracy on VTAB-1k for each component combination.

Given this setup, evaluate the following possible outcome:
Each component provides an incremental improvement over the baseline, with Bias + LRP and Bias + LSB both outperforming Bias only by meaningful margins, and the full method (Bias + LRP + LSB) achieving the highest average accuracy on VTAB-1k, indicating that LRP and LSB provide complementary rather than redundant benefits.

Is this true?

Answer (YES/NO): NO